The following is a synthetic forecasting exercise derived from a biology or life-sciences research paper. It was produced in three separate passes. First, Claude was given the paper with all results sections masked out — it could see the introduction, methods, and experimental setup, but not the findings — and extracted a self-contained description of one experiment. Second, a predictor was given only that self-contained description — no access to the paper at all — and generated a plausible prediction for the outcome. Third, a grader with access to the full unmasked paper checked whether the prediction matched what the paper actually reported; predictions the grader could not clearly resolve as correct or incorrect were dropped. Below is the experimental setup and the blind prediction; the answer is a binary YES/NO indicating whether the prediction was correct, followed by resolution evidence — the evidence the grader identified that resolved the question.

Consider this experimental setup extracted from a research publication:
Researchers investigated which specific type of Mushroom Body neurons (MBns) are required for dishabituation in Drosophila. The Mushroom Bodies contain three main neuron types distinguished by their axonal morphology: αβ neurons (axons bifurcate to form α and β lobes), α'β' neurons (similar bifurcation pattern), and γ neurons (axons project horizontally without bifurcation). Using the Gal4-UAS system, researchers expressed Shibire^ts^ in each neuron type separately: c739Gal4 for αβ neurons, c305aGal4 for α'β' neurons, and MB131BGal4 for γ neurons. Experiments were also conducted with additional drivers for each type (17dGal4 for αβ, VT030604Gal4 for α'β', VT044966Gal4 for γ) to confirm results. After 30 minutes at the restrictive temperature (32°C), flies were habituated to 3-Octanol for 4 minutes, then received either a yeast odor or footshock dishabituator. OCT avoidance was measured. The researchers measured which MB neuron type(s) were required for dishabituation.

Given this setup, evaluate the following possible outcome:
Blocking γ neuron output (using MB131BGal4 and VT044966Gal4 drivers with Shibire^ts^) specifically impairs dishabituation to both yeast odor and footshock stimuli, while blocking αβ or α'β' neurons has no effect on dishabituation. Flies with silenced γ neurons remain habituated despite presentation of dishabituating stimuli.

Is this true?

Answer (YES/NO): NO